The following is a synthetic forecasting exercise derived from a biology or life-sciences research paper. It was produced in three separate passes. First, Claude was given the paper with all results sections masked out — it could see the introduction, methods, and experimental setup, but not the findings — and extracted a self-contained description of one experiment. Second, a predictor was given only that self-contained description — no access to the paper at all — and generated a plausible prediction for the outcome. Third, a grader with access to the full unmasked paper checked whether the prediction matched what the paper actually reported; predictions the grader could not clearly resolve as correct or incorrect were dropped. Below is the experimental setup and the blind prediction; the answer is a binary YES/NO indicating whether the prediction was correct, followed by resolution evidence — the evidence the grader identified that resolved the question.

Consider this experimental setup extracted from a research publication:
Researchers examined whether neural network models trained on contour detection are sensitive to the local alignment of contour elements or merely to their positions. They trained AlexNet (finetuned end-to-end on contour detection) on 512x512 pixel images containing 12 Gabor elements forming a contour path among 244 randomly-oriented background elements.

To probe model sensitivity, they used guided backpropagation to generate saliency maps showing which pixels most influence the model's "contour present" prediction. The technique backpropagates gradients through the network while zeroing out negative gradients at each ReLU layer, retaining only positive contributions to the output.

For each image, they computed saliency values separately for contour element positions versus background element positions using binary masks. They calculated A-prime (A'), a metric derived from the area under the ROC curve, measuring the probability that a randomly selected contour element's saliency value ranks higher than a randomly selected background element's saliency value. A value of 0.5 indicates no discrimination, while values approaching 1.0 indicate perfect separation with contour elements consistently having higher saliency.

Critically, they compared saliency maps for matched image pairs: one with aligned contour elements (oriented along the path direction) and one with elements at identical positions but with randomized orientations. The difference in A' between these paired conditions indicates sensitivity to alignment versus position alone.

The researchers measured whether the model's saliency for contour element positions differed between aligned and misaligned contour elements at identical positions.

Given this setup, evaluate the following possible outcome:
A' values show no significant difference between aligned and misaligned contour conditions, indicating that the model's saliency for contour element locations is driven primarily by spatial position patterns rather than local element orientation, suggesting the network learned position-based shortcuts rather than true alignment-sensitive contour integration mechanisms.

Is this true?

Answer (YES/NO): NO